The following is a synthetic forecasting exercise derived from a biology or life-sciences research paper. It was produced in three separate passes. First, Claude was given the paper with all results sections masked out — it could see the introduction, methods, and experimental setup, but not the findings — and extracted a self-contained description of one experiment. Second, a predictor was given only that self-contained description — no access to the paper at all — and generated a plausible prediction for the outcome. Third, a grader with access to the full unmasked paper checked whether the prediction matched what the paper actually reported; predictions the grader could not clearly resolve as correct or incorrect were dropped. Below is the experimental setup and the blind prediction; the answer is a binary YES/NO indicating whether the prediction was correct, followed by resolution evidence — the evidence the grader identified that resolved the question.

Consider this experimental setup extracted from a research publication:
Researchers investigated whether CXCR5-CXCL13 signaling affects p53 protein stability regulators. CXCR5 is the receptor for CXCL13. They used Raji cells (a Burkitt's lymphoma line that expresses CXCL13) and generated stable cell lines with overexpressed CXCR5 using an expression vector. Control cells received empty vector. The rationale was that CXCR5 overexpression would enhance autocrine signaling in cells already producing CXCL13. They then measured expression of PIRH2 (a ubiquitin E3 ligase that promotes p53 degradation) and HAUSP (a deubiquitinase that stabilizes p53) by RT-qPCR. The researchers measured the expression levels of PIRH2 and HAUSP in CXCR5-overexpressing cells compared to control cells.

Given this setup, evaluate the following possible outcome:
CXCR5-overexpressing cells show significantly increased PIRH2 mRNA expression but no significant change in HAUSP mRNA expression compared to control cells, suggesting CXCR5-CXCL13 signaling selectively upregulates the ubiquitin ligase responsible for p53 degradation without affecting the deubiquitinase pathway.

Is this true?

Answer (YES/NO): NO